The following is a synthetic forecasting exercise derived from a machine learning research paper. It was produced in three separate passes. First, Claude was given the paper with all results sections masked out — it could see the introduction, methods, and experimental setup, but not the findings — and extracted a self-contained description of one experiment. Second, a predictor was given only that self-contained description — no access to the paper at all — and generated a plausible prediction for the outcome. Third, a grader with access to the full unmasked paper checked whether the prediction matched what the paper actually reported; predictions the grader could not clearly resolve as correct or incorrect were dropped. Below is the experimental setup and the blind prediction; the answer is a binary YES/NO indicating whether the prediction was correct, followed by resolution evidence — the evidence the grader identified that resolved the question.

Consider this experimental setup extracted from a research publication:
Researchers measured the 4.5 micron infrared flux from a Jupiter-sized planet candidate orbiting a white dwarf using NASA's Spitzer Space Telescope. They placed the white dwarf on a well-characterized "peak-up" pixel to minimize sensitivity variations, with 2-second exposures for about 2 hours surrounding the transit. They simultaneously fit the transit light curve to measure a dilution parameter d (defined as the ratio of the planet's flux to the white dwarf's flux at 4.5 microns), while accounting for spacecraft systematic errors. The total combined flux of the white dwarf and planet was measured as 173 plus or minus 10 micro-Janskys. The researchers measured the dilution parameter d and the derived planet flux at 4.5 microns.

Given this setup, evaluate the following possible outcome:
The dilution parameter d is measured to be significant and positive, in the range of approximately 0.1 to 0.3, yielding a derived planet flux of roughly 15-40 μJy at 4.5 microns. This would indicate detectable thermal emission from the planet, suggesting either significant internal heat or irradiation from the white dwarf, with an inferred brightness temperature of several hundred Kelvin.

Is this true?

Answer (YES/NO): NO